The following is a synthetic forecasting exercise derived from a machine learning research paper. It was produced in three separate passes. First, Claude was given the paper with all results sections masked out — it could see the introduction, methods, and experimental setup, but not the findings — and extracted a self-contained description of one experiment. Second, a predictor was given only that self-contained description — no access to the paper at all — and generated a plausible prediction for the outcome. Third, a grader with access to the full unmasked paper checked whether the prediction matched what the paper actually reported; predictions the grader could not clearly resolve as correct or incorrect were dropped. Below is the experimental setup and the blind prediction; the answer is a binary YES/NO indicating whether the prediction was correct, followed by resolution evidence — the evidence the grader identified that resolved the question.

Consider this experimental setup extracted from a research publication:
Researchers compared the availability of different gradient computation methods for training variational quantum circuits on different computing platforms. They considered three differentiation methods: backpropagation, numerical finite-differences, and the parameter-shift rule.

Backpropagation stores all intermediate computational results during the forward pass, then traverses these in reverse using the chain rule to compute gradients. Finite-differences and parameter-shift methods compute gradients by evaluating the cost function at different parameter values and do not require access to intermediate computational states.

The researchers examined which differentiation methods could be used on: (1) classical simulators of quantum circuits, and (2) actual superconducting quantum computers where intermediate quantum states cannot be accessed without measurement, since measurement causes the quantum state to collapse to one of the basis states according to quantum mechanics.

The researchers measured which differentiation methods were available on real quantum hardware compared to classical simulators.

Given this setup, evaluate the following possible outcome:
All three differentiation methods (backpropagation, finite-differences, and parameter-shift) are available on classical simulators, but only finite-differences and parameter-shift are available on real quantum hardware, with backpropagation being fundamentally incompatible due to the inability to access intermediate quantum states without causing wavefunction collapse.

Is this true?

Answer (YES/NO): YES